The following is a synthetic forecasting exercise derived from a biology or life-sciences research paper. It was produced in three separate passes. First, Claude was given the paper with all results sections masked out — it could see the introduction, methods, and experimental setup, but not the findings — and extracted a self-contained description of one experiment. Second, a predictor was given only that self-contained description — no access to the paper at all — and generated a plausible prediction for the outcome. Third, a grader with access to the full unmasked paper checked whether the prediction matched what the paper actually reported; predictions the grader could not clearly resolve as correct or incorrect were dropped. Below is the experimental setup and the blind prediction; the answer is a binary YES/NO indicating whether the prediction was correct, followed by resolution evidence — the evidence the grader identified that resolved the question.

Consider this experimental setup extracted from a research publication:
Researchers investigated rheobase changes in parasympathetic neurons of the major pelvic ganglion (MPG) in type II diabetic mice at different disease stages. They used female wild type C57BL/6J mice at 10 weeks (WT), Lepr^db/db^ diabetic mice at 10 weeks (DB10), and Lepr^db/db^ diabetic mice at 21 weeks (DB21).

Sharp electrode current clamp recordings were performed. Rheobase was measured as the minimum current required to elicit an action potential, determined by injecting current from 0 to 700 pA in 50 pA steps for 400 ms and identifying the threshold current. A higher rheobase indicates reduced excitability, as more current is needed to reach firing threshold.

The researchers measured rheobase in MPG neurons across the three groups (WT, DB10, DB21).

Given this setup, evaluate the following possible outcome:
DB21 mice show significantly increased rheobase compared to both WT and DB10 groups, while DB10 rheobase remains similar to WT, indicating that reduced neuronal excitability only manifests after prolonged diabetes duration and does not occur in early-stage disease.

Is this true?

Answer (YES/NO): YES